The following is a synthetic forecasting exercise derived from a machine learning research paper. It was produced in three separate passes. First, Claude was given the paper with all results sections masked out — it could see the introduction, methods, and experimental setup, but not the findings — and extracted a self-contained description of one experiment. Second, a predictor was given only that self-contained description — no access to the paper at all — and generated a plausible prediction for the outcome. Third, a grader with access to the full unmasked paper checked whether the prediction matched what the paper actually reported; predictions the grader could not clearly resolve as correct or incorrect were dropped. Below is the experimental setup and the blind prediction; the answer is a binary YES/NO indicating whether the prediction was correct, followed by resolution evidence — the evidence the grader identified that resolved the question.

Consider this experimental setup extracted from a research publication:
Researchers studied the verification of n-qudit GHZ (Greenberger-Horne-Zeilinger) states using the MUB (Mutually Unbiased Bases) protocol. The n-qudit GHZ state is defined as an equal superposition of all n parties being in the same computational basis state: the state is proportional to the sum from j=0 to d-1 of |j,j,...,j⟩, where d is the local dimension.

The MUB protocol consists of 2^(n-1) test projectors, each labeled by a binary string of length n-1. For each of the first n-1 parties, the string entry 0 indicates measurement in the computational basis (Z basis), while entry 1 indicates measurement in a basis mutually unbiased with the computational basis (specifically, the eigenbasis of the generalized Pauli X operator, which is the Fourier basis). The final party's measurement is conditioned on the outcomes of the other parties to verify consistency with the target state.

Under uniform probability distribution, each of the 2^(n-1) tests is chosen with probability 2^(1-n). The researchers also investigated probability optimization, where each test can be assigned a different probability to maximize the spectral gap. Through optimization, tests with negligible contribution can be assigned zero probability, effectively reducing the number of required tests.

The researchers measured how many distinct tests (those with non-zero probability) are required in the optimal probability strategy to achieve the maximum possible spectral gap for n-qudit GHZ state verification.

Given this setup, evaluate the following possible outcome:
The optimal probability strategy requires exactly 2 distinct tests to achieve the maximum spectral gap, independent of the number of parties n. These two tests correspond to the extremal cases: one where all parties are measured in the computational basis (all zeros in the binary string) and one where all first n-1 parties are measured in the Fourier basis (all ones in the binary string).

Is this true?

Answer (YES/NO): YES